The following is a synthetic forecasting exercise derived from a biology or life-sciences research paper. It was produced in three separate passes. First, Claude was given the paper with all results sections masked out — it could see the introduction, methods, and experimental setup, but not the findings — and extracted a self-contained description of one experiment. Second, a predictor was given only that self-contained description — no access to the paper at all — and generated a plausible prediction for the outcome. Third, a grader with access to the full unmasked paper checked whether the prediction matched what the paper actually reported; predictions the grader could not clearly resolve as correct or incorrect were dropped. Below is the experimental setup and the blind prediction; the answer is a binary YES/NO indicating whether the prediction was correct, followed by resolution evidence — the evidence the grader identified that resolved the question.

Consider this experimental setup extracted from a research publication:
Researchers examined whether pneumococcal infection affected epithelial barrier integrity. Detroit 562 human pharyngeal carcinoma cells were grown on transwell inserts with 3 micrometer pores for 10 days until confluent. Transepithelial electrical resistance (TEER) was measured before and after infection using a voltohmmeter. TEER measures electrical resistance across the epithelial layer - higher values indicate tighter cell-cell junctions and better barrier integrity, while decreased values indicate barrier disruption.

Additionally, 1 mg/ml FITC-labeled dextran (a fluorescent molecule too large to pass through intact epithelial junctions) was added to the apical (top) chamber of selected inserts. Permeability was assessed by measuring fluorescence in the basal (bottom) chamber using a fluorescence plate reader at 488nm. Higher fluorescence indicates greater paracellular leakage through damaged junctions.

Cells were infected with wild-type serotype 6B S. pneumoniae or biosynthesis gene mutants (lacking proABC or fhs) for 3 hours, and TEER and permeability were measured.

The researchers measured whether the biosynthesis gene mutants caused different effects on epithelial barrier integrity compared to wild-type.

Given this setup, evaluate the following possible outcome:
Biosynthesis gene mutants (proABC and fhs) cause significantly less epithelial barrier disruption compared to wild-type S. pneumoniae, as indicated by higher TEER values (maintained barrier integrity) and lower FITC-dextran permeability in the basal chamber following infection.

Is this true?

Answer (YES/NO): NO